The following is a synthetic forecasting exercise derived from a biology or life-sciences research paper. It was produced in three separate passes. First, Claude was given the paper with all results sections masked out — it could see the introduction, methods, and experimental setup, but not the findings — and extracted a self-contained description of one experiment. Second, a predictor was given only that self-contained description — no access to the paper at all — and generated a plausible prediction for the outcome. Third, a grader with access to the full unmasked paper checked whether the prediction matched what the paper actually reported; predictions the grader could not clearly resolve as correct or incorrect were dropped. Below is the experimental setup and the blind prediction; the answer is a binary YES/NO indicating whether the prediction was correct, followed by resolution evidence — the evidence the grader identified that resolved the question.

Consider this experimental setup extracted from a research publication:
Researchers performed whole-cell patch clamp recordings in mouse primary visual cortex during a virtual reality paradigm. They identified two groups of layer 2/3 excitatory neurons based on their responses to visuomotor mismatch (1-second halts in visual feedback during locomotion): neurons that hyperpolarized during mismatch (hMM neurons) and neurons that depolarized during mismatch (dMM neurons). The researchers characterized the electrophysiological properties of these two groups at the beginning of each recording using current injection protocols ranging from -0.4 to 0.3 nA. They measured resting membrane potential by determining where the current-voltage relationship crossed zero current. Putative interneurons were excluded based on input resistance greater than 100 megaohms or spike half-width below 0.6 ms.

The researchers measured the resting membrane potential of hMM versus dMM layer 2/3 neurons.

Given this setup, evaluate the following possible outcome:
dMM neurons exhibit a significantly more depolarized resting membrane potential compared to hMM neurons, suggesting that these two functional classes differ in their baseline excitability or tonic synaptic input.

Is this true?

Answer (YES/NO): YES